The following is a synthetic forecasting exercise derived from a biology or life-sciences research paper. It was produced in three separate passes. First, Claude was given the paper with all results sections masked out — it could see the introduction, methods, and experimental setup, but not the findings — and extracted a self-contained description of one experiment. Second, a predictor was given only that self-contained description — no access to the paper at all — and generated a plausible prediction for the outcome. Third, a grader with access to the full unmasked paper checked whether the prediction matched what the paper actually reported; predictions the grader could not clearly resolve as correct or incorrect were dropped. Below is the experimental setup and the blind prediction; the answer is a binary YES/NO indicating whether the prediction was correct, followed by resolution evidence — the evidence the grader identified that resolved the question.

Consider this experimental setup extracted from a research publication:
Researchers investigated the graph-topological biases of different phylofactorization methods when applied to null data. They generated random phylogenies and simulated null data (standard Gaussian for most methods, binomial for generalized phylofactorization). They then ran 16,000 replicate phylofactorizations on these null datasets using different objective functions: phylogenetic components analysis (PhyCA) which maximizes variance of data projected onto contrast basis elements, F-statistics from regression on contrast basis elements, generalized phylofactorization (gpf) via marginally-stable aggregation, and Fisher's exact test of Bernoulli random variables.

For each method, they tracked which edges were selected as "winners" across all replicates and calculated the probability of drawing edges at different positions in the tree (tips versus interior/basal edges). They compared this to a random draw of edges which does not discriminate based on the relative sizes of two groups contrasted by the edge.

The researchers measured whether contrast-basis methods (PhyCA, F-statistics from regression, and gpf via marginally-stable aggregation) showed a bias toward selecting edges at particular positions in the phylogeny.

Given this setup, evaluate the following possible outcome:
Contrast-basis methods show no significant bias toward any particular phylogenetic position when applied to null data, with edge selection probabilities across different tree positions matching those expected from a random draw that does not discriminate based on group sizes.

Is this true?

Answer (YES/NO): NO